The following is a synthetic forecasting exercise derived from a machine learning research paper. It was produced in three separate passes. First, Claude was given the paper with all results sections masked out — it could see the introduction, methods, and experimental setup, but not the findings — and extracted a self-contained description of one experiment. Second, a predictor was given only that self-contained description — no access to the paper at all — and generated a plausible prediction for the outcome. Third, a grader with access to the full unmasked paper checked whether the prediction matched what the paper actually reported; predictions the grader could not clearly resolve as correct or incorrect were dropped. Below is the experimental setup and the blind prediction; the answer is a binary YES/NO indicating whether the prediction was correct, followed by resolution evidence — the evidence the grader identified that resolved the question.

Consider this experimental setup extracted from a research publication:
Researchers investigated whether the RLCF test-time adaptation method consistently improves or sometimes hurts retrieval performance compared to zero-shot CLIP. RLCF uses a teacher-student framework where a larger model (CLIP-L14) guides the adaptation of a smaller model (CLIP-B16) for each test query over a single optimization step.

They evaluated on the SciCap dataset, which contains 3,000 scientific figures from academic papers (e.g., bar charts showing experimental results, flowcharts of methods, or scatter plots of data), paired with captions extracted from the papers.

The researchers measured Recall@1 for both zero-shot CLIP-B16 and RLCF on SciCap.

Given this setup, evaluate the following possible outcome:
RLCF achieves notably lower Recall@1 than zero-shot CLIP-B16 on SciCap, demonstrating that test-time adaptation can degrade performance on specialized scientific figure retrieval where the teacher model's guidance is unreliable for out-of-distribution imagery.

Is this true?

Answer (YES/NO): NO